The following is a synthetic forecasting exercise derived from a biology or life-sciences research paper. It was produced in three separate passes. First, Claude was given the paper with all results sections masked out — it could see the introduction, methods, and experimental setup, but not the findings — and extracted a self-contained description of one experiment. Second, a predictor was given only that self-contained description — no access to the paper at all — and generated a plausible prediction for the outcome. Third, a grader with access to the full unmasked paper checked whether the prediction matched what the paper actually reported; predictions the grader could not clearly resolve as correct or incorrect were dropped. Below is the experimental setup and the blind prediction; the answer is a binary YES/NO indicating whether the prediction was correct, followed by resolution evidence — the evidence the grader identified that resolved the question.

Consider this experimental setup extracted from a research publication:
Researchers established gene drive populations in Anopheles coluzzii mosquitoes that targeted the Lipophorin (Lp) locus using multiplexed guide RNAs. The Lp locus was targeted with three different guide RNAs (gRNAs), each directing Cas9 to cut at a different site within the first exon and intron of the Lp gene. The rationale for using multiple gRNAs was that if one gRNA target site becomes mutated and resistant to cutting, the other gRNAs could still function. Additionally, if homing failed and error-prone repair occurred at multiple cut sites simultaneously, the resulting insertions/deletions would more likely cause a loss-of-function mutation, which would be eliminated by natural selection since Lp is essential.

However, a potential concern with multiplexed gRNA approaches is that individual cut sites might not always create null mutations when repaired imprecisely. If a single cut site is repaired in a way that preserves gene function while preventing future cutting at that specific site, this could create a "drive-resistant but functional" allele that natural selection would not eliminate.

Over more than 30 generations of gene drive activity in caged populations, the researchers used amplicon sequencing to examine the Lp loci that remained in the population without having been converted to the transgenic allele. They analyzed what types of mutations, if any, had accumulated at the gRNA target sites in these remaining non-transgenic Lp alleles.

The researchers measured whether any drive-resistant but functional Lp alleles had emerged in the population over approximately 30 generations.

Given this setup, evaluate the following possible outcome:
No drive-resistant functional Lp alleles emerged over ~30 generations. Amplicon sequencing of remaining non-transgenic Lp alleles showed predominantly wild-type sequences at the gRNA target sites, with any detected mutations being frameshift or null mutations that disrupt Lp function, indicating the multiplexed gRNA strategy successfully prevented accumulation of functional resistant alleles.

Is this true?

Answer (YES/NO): NO